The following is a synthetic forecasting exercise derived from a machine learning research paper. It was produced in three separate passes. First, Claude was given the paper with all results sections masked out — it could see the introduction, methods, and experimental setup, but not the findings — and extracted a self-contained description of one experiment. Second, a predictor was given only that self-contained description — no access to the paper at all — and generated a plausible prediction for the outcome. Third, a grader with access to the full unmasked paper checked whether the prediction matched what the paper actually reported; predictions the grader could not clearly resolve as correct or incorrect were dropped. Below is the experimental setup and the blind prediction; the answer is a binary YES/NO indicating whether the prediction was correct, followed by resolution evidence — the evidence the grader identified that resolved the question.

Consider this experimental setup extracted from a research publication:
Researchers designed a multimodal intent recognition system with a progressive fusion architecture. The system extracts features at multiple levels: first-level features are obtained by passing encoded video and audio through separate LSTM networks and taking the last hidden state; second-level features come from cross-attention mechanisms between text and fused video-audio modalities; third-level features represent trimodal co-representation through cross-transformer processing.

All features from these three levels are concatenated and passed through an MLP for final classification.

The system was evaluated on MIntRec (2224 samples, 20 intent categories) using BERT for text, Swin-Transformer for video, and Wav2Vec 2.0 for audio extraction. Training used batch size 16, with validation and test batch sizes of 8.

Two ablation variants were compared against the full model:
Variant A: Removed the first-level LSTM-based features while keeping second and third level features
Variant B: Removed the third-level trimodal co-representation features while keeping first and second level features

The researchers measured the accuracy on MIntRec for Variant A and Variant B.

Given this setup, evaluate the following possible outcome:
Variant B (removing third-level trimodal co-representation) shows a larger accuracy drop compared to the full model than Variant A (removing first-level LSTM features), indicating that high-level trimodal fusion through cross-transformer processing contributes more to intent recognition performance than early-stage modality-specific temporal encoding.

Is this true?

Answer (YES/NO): YES